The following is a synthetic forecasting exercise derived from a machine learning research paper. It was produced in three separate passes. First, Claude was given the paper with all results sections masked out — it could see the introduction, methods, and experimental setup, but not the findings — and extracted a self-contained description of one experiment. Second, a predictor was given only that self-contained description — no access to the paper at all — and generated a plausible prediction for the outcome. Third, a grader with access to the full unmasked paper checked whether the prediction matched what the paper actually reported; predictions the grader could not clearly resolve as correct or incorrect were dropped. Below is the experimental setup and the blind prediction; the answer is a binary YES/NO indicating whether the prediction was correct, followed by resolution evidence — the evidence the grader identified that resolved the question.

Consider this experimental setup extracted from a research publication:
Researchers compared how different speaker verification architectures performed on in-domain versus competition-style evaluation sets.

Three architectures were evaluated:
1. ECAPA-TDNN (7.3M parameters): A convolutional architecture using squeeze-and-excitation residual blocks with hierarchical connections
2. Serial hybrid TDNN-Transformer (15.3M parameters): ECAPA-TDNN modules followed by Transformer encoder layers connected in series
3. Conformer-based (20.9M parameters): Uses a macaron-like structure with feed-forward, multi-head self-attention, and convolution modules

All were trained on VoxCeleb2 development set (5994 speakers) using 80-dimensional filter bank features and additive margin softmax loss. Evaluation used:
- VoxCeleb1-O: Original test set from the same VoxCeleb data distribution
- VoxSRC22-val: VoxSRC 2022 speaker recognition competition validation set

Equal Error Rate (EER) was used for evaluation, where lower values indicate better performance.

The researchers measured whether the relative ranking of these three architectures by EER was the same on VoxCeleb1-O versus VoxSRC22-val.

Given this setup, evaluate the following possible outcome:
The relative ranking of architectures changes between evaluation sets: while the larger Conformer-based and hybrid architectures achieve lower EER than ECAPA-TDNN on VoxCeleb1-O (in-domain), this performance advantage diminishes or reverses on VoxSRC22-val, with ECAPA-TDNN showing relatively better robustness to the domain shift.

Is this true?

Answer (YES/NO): NO